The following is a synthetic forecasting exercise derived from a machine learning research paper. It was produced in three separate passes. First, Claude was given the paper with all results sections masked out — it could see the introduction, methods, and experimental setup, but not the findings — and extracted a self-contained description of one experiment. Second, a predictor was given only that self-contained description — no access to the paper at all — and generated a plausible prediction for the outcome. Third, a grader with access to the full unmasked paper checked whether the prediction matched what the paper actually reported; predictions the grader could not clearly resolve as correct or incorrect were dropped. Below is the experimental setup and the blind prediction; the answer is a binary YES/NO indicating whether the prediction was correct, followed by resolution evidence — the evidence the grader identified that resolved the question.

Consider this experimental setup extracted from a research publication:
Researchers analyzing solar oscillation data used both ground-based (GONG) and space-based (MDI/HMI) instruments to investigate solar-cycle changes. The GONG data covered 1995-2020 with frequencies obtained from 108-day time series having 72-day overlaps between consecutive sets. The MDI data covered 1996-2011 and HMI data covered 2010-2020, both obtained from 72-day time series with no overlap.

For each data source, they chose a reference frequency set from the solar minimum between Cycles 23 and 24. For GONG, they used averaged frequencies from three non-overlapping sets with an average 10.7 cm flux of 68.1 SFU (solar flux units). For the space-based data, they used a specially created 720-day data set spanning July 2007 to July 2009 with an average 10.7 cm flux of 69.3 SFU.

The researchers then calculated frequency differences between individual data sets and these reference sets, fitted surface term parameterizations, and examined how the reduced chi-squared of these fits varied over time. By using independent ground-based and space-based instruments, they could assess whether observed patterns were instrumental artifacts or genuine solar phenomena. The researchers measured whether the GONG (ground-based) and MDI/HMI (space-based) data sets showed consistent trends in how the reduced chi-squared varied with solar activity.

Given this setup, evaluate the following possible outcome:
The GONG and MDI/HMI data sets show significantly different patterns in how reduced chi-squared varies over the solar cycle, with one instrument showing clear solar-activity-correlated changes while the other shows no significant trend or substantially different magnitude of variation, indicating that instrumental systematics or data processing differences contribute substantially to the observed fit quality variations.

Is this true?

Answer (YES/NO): NO